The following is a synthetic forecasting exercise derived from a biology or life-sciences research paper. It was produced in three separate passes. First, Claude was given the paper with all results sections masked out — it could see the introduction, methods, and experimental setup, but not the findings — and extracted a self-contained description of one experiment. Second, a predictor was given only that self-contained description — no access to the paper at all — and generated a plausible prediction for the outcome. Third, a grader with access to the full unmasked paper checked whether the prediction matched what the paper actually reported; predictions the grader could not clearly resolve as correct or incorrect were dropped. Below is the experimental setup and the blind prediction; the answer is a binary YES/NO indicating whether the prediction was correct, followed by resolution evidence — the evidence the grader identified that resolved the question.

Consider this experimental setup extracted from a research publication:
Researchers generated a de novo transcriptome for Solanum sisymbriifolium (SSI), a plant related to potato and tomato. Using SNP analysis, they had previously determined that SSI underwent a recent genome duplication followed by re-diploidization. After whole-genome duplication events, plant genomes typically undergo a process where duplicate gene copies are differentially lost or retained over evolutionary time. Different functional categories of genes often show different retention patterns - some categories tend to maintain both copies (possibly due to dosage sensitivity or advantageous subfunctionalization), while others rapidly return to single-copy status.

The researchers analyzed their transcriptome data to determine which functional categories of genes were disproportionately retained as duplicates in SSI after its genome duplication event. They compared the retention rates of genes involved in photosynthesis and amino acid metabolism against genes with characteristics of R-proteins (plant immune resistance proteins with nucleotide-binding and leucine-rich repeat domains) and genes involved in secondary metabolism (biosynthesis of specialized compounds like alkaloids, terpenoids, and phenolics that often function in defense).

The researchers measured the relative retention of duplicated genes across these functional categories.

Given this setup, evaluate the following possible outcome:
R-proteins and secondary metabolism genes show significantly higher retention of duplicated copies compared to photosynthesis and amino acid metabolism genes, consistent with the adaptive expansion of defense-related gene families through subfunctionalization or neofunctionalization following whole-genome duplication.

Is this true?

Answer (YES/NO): NO